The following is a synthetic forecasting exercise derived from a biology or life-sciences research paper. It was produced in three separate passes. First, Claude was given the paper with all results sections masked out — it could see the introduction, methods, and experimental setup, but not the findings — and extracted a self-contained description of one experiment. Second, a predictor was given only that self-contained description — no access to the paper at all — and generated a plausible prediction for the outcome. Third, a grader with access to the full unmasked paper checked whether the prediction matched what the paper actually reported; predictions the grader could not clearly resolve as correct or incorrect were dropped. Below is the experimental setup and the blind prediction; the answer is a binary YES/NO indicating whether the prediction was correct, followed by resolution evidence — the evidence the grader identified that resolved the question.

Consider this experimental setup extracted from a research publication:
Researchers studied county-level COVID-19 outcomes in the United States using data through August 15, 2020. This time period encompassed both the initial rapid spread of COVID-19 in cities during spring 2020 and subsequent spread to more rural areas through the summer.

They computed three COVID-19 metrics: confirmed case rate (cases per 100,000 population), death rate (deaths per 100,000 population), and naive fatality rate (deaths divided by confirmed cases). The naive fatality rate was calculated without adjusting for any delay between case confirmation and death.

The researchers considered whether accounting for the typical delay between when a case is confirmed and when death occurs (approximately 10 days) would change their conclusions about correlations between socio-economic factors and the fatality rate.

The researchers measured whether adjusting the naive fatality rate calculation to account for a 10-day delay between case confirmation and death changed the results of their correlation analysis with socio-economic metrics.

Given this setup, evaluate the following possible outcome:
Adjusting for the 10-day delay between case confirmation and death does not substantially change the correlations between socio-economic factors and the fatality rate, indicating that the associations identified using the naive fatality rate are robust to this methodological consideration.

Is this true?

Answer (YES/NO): YES